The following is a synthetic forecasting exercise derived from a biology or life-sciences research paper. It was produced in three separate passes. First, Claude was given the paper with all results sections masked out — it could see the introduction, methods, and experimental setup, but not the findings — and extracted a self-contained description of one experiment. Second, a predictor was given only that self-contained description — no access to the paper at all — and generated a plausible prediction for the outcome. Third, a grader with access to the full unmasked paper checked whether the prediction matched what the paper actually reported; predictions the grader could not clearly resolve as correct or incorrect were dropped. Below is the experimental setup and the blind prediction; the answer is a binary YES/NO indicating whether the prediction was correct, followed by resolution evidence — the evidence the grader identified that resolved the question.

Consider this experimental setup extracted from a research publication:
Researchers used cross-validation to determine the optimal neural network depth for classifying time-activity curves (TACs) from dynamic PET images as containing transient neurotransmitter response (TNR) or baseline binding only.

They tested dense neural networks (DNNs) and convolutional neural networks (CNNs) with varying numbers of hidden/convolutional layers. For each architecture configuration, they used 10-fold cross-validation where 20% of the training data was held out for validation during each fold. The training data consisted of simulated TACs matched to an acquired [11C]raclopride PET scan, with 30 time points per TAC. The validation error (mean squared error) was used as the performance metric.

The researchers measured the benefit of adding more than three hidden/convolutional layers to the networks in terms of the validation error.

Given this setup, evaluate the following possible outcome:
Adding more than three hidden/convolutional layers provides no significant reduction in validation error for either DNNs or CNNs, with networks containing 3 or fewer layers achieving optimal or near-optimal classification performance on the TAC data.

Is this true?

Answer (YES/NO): YES